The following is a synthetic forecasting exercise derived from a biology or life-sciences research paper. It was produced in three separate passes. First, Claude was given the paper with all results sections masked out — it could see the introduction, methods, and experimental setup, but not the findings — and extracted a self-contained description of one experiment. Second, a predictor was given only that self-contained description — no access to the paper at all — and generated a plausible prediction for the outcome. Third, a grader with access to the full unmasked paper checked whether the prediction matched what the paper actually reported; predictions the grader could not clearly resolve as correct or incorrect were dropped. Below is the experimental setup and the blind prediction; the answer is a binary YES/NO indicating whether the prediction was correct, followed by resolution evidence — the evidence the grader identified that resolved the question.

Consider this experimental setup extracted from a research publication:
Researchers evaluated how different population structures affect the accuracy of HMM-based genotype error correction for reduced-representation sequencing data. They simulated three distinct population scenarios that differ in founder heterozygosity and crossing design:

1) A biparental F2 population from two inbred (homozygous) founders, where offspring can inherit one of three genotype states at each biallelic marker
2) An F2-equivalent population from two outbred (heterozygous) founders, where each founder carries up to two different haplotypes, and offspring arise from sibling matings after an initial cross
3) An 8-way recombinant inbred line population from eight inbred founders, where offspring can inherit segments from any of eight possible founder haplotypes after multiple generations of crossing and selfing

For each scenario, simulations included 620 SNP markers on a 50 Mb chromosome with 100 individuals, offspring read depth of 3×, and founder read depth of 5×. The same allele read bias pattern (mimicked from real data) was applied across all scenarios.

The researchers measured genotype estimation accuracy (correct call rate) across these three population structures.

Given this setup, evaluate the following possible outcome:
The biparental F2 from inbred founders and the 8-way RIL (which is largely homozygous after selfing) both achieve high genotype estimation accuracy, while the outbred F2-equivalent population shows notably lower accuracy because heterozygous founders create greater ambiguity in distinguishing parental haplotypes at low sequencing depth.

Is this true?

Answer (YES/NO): YES